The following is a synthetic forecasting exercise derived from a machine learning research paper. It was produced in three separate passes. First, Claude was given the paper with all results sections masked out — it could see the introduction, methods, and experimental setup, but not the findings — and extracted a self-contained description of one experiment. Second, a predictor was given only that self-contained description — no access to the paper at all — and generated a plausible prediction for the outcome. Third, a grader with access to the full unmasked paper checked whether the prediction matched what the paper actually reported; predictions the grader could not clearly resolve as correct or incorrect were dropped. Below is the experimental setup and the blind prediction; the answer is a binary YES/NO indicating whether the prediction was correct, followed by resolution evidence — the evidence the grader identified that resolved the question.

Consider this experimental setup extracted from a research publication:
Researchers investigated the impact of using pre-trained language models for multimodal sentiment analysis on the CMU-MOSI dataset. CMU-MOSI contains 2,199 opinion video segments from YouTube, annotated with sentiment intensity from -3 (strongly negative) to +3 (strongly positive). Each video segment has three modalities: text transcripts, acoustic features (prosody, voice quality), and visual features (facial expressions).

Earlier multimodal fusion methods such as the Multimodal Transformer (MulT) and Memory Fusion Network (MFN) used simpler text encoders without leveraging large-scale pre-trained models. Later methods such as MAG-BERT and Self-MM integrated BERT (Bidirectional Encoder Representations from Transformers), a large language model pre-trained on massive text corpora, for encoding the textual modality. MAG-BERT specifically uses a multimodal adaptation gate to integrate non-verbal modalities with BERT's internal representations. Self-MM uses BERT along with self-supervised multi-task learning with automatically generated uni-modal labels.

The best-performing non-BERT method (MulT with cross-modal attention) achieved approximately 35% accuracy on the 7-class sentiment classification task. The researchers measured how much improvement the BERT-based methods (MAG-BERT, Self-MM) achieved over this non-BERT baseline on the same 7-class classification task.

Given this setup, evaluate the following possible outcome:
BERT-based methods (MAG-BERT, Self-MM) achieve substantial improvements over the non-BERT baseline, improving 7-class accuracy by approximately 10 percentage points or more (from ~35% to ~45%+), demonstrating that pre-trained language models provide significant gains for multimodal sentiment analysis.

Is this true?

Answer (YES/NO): YES